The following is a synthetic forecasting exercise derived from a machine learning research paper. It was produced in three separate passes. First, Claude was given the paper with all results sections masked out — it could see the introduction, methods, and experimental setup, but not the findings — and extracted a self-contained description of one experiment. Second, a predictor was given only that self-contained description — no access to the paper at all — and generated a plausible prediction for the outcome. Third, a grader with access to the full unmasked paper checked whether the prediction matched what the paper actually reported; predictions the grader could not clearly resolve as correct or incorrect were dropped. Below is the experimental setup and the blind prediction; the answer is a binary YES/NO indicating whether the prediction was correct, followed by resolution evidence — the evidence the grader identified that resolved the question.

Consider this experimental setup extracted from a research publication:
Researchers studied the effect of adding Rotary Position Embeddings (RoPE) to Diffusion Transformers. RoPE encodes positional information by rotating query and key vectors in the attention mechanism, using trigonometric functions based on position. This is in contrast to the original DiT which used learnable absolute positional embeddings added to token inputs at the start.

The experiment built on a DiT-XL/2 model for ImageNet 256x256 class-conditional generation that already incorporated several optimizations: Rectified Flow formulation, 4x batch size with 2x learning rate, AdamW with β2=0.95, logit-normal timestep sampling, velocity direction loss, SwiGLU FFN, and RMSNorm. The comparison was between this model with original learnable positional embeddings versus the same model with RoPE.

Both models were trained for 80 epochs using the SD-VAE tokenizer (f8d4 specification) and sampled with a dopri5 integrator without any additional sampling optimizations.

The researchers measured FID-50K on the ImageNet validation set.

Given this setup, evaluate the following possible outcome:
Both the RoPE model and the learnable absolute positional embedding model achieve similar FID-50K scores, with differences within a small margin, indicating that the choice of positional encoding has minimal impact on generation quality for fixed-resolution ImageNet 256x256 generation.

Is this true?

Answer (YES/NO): NO